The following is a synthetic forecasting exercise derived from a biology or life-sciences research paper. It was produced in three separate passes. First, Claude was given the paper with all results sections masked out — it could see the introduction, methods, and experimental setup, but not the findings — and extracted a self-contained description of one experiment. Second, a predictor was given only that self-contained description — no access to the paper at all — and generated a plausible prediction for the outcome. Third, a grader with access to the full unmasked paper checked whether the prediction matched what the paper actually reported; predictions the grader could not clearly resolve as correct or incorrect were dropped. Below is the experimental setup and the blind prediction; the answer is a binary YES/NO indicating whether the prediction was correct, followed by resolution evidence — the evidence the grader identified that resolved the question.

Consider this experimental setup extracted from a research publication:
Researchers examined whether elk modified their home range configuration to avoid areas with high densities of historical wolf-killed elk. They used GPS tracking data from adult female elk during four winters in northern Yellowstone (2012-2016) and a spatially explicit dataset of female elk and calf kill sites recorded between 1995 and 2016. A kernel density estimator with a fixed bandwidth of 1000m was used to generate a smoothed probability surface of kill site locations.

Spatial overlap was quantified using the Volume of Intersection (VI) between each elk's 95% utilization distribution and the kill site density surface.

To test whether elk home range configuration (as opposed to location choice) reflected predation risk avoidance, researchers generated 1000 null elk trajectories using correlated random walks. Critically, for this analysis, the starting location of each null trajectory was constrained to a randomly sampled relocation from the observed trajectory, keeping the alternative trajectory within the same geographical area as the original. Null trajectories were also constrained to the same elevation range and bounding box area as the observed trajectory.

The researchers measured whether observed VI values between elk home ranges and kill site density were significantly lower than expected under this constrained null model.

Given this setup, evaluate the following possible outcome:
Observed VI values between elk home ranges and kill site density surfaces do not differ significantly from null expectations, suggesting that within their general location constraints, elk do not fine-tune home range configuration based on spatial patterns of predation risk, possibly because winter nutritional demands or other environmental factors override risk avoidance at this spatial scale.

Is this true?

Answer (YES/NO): YES